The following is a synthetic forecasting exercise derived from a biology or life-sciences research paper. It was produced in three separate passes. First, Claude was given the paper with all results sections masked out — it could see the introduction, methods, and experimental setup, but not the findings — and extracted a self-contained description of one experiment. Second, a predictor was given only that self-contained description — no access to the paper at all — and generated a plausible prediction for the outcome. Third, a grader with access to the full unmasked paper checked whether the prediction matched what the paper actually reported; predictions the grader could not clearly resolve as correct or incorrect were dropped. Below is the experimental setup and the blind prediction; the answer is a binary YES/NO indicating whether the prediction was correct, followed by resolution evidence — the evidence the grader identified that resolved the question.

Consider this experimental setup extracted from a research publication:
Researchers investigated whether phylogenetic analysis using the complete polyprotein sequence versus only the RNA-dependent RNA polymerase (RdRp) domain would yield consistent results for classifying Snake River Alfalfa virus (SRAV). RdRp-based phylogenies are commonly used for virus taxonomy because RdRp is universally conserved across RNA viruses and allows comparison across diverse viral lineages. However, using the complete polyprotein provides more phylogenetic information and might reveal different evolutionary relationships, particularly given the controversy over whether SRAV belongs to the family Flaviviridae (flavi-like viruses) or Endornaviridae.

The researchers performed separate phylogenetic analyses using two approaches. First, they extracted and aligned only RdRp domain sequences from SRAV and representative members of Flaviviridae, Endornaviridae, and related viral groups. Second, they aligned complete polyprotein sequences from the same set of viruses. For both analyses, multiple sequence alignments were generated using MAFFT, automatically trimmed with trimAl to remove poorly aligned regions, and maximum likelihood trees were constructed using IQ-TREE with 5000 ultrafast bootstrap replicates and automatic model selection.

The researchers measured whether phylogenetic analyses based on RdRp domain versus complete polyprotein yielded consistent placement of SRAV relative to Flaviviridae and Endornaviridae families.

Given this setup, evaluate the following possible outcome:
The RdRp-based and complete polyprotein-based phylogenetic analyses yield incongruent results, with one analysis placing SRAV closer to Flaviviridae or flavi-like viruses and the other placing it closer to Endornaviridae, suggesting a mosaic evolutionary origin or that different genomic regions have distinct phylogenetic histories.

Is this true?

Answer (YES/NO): NO